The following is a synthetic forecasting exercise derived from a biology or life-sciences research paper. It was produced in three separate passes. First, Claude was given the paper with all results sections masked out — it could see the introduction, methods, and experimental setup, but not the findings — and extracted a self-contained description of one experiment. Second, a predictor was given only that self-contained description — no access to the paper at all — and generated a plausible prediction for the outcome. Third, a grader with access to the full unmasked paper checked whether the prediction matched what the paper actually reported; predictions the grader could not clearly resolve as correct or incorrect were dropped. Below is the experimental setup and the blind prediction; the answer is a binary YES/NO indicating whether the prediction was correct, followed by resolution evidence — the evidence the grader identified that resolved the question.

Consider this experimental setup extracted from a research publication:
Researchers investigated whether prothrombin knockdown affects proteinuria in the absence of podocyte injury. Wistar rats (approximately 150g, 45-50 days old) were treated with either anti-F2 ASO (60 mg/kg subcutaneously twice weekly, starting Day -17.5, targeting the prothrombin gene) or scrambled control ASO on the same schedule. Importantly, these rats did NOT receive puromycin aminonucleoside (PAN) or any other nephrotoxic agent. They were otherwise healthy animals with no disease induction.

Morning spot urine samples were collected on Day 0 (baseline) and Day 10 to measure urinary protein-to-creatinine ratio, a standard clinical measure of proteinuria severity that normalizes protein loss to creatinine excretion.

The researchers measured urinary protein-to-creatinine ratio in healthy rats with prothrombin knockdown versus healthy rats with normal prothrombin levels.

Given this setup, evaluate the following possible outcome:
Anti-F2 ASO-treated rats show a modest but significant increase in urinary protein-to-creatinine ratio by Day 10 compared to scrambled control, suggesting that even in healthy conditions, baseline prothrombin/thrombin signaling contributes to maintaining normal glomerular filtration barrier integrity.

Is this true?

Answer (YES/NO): NO